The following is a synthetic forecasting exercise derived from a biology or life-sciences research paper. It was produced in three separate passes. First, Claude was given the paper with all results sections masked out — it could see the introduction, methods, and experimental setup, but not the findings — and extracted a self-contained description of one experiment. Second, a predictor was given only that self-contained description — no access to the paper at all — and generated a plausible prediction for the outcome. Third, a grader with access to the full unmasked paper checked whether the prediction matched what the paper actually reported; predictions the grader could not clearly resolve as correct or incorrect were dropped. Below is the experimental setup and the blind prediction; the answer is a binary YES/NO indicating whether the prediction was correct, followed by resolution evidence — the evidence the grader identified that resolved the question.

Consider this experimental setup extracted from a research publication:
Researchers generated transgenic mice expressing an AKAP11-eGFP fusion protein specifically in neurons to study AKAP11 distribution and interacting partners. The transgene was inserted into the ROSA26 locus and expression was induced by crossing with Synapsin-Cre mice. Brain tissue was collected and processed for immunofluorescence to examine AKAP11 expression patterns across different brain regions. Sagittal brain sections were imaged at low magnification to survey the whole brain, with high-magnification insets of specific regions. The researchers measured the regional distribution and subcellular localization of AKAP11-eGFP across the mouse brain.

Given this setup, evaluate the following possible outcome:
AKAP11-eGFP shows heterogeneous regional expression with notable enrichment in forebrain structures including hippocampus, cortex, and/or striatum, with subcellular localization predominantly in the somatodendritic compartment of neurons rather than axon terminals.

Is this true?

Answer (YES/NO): YES